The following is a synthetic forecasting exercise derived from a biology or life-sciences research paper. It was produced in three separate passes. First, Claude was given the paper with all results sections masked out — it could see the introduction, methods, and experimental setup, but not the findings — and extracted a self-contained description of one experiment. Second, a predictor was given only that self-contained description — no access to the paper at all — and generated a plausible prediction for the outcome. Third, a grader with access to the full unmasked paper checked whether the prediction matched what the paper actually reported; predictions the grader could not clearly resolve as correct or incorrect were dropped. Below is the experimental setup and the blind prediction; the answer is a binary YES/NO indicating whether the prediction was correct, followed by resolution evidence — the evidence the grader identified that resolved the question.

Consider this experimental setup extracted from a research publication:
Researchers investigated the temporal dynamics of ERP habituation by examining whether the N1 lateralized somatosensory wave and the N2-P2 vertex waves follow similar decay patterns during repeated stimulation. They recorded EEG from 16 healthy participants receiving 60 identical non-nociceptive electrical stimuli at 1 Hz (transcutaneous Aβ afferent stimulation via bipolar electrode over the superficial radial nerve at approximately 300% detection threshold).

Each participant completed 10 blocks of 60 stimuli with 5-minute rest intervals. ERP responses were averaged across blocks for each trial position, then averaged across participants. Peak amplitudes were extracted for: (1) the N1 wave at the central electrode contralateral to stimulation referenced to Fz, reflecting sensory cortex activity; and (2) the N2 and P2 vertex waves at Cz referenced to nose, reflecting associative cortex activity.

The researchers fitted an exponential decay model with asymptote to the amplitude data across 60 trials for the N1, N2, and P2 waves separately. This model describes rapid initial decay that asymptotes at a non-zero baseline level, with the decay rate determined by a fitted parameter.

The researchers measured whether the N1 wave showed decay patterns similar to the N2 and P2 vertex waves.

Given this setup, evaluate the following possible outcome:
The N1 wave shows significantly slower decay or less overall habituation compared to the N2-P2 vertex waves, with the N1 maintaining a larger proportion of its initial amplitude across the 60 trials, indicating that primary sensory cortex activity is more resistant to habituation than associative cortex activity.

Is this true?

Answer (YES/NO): YES